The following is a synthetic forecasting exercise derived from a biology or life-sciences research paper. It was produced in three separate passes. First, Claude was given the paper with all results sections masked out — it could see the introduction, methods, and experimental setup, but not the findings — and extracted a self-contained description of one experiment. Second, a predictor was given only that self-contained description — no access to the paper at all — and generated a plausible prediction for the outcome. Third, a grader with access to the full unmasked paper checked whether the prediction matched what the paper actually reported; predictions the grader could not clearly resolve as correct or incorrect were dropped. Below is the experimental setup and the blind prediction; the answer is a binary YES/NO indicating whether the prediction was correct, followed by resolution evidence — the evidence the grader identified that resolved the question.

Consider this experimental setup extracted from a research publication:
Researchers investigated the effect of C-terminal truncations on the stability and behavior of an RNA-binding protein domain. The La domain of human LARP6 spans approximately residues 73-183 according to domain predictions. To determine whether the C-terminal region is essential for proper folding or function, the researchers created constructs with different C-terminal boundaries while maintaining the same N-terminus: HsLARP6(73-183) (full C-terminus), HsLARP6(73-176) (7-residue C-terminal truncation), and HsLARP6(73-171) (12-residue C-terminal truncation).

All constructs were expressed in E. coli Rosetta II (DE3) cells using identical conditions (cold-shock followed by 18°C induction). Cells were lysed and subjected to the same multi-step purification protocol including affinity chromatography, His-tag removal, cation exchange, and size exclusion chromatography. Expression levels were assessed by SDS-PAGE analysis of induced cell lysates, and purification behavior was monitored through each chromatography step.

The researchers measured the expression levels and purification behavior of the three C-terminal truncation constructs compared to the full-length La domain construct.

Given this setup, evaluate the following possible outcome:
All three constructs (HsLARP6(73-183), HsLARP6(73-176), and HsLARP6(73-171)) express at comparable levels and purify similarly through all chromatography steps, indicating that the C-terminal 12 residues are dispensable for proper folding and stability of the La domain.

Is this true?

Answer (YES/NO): NO